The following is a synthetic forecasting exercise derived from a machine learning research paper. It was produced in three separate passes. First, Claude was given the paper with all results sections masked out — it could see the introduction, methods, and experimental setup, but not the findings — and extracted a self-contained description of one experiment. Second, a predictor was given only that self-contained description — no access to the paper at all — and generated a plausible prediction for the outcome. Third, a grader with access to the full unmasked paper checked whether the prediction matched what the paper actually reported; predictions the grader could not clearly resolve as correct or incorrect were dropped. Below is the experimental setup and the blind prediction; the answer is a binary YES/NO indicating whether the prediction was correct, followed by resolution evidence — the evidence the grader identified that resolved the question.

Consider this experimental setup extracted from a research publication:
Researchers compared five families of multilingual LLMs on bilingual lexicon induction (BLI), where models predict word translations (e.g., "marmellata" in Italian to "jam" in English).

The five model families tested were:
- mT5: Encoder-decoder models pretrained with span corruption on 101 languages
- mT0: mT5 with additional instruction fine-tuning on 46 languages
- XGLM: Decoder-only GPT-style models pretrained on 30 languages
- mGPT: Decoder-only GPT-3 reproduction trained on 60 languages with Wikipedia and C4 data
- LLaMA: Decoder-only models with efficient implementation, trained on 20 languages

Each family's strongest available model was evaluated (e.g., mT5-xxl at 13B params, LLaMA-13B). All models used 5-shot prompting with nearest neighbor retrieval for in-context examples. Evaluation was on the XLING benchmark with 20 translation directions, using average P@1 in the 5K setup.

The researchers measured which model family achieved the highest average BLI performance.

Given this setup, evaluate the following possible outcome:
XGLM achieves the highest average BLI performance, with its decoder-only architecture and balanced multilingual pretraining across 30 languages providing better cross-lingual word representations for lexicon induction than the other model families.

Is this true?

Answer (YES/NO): NO